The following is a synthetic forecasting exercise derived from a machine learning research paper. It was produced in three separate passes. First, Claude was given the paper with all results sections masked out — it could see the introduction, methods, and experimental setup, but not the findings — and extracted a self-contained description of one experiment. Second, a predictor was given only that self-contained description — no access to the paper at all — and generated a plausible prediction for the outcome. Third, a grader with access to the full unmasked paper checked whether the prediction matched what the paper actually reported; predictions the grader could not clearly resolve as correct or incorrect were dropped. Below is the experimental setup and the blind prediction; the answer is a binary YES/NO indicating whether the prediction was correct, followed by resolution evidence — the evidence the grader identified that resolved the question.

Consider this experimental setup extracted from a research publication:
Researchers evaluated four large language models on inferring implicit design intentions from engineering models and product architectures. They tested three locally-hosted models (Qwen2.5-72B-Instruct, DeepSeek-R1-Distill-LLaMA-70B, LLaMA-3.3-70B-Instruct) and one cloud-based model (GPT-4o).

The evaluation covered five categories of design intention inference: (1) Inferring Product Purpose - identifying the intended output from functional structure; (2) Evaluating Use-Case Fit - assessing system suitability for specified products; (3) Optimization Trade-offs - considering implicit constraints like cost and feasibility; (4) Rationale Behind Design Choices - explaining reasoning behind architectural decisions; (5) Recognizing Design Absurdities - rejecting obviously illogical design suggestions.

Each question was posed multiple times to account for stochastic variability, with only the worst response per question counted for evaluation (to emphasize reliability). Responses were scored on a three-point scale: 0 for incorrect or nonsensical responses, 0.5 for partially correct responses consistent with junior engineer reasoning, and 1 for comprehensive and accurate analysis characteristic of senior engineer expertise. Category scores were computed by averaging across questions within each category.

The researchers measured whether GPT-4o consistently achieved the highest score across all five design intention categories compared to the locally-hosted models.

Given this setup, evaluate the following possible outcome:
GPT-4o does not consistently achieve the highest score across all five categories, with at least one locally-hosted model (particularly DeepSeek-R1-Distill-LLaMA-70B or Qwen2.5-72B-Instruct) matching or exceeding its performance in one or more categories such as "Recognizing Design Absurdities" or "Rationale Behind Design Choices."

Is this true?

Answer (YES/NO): YES